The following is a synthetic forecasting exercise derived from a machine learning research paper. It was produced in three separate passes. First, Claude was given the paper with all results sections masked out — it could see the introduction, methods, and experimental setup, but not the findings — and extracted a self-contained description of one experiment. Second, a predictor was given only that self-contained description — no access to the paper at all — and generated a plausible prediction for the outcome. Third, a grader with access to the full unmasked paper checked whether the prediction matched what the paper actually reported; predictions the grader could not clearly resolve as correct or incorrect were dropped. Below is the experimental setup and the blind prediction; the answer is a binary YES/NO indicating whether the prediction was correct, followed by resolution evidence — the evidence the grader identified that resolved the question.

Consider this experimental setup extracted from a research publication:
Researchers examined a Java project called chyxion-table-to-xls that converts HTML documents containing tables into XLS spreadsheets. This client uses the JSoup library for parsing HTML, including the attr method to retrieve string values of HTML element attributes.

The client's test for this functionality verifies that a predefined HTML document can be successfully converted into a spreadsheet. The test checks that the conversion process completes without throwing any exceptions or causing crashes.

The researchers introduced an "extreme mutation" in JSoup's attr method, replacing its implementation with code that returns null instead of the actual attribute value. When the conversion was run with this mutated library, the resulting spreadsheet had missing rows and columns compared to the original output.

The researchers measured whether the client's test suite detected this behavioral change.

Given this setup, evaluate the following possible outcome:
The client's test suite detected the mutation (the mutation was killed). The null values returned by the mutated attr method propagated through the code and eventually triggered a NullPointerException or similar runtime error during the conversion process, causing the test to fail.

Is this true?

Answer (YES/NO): NO